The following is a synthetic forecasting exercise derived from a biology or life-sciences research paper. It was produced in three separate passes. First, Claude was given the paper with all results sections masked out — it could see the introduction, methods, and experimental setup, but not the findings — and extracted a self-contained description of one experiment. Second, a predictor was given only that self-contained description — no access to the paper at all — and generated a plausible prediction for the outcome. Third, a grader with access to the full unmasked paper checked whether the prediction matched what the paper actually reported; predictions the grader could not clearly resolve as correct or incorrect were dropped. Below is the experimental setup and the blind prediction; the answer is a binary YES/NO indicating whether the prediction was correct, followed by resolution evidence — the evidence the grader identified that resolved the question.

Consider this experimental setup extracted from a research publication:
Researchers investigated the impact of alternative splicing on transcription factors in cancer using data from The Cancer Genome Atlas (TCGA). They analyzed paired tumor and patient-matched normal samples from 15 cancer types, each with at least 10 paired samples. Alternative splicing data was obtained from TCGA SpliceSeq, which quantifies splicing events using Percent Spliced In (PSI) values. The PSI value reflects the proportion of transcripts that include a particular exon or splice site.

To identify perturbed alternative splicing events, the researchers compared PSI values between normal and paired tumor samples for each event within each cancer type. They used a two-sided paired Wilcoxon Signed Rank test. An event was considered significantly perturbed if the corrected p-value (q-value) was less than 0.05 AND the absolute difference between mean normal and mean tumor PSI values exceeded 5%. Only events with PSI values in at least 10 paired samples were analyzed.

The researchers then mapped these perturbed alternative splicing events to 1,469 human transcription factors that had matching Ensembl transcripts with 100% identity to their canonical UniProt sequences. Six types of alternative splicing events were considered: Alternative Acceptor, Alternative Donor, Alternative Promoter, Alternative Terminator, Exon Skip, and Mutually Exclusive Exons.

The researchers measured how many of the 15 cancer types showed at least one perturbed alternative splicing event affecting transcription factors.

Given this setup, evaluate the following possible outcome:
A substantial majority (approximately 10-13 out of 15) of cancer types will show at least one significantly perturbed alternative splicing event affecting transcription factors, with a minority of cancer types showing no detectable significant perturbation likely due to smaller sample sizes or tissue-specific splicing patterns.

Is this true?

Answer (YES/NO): NO